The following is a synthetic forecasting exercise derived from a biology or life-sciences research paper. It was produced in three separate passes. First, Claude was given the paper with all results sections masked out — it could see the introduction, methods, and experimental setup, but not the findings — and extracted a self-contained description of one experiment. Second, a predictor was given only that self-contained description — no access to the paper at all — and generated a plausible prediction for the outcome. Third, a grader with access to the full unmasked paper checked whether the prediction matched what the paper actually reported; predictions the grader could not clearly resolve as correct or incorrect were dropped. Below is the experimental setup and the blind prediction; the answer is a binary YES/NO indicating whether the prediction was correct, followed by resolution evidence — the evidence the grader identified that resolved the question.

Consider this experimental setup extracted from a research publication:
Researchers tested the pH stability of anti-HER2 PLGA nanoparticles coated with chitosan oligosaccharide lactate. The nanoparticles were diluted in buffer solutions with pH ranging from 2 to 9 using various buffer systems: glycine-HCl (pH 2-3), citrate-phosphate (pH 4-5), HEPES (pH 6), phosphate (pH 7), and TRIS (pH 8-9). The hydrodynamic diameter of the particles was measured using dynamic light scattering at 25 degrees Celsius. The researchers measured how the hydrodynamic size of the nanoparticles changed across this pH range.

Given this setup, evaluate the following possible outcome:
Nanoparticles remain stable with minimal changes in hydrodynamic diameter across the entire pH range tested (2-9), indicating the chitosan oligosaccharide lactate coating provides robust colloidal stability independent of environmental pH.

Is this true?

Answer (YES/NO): YES